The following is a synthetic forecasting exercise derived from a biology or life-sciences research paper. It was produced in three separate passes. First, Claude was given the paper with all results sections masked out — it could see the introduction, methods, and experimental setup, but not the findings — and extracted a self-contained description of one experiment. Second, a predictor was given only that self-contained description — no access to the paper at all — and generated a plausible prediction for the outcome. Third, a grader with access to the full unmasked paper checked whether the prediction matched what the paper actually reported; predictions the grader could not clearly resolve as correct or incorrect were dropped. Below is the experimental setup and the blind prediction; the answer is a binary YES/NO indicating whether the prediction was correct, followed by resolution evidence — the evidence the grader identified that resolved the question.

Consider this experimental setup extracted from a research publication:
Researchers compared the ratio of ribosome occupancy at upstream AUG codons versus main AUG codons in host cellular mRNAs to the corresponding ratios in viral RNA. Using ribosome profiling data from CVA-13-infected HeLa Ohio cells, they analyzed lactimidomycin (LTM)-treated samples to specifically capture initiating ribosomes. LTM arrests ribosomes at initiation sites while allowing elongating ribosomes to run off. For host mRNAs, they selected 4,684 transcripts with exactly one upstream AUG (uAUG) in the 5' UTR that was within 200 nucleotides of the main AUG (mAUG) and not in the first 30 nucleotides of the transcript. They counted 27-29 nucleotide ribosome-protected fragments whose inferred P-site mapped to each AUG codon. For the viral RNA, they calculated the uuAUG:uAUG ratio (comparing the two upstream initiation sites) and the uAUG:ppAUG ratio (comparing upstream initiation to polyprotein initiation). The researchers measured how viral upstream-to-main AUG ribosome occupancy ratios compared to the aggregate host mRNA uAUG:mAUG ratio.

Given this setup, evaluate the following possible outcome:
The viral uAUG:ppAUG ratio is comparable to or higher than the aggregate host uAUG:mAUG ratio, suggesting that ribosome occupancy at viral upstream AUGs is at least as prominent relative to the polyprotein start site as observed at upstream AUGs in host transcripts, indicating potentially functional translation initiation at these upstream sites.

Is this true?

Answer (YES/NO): YES